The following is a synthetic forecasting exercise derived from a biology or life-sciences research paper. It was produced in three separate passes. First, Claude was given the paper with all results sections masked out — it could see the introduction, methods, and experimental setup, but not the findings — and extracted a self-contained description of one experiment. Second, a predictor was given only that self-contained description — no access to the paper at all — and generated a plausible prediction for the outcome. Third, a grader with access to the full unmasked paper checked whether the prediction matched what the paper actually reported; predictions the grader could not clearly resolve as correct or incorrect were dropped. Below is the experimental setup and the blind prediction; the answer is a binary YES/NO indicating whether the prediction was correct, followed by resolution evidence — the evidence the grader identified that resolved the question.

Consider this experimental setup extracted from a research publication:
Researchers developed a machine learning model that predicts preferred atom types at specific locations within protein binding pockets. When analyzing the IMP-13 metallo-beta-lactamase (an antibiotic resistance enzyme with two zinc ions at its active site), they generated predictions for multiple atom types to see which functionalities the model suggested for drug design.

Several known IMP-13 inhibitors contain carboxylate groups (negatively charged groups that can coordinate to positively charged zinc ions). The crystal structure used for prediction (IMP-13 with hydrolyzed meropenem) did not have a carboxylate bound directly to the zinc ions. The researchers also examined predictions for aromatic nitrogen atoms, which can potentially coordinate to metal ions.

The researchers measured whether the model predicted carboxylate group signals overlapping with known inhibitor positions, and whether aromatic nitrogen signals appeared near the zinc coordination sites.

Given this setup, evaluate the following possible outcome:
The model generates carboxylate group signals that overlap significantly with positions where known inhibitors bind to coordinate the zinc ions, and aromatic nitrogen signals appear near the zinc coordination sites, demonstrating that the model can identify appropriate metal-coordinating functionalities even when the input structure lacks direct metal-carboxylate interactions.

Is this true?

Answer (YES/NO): NO